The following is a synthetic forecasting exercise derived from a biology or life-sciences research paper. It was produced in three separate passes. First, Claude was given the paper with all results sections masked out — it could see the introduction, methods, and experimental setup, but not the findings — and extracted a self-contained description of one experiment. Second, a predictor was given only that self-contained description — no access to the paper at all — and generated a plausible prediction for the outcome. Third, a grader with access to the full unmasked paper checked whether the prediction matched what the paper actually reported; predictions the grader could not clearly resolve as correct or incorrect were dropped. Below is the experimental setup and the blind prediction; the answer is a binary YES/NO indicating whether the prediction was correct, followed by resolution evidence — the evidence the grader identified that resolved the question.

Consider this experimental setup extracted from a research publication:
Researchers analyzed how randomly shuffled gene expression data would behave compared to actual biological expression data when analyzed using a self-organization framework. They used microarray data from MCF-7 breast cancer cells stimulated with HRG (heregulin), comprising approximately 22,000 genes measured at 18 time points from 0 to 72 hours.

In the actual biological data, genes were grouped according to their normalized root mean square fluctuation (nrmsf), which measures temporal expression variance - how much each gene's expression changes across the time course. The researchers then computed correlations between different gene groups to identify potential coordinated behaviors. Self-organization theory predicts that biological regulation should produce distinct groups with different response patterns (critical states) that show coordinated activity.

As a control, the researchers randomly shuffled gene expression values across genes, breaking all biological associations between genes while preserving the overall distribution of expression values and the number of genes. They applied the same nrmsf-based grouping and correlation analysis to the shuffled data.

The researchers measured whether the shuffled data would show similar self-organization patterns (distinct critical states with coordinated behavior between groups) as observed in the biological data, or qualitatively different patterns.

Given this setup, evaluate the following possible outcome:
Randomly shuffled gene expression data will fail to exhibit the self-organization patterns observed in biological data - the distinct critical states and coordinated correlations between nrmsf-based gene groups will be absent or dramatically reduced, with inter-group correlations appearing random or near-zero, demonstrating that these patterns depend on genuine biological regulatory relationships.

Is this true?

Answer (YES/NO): YES